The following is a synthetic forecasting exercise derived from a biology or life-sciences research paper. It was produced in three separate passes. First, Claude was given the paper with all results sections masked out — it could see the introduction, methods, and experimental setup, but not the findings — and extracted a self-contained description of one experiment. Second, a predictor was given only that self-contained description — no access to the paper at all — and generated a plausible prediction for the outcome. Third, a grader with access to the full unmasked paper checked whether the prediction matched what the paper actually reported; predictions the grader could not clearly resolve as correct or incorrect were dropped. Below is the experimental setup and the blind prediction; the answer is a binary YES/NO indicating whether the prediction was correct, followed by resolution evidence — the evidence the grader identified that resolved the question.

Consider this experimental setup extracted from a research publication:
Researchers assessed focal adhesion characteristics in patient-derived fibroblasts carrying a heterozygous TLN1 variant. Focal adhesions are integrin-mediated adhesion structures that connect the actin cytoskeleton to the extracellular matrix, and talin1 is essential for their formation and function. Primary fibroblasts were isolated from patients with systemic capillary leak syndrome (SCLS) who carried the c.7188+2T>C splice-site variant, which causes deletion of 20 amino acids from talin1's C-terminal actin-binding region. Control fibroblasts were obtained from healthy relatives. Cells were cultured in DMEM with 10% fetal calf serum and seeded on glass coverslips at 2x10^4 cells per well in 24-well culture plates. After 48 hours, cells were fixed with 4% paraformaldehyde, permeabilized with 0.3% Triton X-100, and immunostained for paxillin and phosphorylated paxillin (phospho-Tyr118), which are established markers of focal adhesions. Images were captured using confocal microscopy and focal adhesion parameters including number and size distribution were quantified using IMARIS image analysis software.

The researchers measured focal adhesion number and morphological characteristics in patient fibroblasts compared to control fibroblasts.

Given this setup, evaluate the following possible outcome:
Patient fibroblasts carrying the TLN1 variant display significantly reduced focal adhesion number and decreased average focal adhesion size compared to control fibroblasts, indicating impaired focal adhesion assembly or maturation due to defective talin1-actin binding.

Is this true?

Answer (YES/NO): NO